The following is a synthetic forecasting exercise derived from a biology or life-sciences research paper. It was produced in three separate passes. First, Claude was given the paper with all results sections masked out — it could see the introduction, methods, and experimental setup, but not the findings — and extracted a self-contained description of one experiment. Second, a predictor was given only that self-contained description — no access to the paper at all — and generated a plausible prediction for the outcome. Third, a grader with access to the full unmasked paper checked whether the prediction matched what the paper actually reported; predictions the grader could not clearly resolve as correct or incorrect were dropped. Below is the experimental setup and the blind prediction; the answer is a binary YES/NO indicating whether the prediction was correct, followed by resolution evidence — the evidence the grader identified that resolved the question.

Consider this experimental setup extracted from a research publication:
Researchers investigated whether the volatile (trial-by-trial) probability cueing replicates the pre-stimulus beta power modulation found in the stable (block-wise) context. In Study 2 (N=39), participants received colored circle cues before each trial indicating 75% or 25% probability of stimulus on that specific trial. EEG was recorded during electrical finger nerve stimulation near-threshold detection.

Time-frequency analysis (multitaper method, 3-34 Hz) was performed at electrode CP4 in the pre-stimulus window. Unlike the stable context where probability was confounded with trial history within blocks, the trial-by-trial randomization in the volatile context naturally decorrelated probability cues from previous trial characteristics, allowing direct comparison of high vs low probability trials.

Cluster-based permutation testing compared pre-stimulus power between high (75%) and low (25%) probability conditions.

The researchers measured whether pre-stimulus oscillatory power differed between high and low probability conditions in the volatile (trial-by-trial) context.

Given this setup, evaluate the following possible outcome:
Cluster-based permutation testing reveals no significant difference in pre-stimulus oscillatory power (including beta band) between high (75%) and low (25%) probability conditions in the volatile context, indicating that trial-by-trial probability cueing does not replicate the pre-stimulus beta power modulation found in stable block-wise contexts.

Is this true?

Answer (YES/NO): NO